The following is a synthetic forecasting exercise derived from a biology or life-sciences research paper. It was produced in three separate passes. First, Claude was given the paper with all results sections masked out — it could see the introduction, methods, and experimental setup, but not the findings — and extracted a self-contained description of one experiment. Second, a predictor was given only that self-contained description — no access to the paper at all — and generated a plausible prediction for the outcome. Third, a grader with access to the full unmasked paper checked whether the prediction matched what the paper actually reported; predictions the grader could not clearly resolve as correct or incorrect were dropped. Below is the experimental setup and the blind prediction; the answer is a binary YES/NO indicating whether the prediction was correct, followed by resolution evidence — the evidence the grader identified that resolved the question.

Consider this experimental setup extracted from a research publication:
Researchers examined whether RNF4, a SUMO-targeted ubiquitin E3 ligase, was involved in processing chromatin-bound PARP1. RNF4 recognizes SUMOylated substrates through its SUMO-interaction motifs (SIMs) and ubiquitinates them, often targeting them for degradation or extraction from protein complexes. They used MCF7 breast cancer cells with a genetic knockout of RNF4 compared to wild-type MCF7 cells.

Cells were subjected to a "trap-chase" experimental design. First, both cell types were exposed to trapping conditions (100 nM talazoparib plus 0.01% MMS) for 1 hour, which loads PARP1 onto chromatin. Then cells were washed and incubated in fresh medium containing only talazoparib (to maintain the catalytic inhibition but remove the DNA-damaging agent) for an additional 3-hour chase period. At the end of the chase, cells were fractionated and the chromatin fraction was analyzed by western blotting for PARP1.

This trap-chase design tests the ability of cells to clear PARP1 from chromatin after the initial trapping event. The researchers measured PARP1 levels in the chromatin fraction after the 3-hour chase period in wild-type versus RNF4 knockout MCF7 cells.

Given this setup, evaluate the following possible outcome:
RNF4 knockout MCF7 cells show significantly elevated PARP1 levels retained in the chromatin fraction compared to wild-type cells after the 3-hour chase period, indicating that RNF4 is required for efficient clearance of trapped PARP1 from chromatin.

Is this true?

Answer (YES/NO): YES